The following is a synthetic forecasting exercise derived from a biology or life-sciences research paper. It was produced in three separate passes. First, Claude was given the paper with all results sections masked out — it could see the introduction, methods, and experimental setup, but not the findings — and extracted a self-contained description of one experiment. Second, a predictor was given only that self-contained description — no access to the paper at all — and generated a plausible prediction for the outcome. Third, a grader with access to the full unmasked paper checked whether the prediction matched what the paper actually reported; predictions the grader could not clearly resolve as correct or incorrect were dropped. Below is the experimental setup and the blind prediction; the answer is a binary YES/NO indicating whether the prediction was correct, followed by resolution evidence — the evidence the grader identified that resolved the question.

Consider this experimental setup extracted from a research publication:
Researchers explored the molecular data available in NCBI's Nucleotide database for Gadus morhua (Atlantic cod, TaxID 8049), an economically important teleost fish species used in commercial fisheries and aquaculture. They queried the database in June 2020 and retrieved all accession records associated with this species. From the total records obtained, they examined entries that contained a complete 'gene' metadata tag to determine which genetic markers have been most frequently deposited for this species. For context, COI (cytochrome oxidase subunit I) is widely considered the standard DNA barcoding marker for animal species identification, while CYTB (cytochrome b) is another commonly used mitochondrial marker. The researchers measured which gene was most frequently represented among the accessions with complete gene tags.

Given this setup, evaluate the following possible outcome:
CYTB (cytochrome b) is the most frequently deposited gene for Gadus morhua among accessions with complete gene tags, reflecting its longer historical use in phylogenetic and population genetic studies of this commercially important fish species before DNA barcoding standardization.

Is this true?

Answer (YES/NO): YES